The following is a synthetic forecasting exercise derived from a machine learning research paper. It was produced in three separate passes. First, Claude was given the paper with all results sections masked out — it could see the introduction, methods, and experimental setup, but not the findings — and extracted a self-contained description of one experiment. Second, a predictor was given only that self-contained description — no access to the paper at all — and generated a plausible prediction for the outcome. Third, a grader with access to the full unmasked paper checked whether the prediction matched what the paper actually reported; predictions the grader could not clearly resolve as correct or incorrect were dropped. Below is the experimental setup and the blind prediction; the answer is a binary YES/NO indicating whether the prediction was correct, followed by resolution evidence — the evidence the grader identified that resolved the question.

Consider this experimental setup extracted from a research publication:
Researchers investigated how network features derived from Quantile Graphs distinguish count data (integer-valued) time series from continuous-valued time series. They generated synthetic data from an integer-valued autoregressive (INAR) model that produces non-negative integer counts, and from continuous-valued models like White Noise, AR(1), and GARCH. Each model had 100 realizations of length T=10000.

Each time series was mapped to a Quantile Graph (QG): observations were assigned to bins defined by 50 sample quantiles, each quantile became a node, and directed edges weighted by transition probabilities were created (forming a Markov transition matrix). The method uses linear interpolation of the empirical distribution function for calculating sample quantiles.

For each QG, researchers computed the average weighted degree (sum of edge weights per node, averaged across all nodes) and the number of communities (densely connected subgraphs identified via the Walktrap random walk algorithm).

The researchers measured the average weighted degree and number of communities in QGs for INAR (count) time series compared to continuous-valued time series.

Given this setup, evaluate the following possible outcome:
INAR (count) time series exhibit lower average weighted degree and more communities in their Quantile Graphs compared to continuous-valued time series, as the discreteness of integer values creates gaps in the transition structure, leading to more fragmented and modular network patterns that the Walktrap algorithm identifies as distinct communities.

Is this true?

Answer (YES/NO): YES